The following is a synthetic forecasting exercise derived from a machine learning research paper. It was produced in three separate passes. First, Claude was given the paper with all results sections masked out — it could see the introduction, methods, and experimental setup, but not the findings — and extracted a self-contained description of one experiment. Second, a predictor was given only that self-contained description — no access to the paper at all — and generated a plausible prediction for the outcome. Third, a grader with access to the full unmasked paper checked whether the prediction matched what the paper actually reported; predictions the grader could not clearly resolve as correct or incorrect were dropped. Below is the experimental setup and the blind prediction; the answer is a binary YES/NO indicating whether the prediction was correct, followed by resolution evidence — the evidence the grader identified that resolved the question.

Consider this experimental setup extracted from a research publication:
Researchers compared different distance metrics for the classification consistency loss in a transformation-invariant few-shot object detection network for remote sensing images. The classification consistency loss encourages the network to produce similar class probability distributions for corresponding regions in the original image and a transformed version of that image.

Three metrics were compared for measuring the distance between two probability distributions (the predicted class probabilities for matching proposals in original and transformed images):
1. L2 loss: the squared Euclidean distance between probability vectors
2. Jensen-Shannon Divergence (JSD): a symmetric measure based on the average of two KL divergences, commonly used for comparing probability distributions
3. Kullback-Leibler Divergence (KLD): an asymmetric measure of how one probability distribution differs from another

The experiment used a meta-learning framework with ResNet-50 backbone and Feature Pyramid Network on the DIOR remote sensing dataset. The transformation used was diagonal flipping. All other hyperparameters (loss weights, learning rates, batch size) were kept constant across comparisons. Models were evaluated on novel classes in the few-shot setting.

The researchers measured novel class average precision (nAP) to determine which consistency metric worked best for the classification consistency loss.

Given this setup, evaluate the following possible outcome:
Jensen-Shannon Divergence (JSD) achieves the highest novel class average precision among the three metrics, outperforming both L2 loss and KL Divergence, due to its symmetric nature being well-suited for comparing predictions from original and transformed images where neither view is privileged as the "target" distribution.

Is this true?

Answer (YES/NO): NO